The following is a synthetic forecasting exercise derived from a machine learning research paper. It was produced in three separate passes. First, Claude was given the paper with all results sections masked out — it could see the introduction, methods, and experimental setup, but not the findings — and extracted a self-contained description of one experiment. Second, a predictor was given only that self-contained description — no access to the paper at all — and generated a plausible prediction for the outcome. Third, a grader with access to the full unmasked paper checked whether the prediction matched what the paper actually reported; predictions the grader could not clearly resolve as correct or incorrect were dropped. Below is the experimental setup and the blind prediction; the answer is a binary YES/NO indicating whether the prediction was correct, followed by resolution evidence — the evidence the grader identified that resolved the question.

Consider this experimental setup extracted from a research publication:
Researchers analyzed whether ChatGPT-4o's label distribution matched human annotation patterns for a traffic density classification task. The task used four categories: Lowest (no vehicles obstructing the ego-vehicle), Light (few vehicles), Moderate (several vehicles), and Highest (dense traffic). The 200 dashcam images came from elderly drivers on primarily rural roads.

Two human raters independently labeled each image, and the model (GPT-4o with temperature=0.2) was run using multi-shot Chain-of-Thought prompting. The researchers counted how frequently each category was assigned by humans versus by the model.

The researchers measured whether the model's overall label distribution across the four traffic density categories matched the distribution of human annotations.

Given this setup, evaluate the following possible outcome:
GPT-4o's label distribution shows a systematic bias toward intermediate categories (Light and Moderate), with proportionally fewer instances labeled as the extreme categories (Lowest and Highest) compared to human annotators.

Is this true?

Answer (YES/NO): NO